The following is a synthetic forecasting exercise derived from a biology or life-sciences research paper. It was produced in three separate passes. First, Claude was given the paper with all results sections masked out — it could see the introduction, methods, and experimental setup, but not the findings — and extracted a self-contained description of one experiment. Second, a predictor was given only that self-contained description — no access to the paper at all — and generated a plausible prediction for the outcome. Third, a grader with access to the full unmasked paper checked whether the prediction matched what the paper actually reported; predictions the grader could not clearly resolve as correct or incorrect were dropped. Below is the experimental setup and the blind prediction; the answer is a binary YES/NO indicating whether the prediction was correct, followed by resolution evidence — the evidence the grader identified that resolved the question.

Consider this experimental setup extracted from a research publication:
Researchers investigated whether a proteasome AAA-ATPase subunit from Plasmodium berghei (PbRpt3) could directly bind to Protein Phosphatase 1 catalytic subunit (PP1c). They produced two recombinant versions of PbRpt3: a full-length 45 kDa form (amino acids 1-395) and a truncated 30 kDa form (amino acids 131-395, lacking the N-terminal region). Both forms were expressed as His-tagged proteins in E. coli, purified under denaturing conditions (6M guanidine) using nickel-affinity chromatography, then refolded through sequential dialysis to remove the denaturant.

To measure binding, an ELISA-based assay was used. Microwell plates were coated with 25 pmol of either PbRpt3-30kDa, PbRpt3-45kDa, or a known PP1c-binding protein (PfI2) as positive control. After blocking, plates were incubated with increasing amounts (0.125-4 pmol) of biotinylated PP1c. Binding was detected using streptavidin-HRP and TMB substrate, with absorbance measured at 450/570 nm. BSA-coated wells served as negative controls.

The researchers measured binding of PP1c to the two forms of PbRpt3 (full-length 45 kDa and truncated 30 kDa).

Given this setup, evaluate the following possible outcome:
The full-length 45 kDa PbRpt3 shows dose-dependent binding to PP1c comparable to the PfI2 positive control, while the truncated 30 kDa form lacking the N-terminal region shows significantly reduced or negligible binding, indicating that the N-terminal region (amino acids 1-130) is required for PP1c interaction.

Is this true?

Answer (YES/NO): NO